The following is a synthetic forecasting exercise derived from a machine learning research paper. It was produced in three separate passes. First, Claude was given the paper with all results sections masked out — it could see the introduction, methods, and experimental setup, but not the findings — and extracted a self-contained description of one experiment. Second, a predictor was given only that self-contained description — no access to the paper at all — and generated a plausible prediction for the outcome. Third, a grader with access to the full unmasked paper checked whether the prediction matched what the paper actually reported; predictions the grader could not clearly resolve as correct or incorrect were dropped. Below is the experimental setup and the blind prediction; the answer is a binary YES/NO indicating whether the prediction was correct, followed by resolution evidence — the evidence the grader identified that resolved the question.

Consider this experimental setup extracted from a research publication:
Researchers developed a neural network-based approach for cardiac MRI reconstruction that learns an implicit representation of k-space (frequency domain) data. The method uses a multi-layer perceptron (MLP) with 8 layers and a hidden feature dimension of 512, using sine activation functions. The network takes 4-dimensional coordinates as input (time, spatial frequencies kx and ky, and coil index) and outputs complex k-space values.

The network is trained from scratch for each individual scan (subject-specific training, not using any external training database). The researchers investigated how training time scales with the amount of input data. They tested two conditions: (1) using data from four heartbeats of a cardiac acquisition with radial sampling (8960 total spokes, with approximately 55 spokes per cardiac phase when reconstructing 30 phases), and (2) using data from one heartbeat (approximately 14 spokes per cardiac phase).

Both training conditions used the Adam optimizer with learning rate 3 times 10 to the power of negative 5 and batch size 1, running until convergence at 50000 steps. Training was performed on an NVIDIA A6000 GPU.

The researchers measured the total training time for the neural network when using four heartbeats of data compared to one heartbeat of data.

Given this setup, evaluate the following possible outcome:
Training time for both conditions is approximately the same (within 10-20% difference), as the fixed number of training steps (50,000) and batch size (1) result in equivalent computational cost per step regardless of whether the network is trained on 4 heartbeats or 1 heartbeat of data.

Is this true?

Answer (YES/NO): NO